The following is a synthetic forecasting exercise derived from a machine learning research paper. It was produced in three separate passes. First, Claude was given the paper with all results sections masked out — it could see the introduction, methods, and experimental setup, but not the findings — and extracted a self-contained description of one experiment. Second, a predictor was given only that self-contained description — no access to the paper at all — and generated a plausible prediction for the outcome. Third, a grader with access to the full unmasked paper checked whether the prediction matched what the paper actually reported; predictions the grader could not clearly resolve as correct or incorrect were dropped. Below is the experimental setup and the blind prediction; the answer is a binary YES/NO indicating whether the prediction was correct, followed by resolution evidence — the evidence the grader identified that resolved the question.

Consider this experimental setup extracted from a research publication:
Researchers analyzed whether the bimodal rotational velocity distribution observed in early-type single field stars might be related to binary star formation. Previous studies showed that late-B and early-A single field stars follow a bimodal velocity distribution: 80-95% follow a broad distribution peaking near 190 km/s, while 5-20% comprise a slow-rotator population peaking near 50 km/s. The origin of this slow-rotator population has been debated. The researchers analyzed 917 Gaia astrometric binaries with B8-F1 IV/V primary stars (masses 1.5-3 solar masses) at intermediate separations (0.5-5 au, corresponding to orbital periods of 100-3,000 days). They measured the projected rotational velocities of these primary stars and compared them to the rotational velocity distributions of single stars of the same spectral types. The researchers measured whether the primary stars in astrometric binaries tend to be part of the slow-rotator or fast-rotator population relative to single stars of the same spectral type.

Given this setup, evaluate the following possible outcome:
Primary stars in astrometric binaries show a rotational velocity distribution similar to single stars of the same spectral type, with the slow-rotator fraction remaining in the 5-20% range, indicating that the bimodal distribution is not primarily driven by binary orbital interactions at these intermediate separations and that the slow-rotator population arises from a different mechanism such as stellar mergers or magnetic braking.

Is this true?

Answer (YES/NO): NO